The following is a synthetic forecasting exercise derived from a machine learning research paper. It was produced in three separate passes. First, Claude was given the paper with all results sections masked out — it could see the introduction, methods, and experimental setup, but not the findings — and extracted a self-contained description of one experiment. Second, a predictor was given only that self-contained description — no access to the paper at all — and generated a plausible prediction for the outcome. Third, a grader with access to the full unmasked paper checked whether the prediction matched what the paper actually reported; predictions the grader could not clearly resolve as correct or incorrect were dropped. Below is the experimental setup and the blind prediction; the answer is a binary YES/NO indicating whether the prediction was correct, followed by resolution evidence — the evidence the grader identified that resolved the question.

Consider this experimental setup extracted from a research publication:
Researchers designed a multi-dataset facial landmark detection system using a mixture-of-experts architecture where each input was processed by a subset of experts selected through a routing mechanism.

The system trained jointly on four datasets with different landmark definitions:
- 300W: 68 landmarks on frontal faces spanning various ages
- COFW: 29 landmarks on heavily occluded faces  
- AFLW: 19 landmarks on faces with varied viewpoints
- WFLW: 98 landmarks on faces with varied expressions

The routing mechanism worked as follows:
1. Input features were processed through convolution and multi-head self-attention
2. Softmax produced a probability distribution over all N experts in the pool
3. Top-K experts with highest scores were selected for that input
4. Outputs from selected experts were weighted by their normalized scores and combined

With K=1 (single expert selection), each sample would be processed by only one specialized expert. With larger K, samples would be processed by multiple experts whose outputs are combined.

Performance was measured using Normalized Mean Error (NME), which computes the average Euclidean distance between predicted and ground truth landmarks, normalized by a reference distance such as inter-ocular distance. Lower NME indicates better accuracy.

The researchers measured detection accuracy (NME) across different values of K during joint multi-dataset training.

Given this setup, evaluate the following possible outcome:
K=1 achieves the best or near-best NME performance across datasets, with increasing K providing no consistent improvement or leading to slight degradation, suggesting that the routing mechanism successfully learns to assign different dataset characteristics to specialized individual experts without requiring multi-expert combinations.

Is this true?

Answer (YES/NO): NO